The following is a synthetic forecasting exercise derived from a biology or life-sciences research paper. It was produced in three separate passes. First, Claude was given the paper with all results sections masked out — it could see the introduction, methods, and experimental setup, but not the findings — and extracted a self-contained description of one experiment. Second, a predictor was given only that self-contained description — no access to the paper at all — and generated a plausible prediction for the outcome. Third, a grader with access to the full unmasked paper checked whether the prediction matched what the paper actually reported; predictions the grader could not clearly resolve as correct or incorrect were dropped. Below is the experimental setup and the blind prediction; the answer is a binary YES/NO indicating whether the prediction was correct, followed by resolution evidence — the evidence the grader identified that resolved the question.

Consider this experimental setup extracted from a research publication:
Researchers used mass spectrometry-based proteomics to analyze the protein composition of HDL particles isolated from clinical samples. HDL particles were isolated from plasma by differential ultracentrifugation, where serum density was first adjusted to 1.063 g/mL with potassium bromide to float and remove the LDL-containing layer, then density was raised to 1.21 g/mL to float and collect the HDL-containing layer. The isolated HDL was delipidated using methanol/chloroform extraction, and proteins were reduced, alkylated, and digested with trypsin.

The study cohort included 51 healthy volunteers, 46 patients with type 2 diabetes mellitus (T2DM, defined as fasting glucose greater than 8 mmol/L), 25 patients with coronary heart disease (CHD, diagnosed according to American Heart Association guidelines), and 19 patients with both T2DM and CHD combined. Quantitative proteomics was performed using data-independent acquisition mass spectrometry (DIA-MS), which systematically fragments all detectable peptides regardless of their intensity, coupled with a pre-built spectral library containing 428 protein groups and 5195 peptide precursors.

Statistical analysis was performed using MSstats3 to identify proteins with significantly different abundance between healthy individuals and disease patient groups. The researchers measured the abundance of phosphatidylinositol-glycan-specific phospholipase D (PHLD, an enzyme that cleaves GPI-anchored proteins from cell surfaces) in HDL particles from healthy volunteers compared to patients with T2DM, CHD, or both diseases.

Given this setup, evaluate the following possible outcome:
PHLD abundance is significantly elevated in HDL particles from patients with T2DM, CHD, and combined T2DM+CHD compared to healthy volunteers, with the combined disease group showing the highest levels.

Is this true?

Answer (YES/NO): NO